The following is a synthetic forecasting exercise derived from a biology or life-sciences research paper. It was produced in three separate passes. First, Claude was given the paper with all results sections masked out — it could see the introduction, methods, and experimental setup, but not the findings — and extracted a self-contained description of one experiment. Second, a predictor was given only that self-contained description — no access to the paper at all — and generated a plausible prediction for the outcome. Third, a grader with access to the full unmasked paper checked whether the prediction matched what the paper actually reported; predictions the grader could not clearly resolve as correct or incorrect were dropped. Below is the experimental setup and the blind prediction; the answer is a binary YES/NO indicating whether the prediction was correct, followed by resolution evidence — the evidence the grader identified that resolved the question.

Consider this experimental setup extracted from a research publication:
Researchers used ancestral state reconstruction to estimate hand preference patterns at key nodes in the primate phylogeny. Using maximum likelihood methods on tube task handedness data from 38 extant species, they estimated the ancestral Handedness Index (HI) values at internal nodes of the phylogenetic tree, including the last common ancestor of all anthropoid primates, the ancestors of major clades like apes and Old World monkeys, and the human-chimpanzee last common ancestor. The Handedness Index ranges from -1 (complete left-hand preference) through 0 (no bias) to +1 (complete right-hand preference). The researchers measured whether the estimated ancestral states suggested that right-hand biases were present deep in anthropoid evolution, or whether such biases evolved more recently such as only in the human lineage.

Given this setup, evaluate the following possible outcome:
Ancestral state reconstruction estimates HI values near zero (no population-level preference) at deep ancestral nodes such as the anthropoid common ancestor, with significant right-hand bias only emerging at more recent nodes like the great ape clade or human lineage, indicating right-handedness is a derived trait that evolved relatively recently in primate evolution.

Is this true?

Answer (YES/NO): YES